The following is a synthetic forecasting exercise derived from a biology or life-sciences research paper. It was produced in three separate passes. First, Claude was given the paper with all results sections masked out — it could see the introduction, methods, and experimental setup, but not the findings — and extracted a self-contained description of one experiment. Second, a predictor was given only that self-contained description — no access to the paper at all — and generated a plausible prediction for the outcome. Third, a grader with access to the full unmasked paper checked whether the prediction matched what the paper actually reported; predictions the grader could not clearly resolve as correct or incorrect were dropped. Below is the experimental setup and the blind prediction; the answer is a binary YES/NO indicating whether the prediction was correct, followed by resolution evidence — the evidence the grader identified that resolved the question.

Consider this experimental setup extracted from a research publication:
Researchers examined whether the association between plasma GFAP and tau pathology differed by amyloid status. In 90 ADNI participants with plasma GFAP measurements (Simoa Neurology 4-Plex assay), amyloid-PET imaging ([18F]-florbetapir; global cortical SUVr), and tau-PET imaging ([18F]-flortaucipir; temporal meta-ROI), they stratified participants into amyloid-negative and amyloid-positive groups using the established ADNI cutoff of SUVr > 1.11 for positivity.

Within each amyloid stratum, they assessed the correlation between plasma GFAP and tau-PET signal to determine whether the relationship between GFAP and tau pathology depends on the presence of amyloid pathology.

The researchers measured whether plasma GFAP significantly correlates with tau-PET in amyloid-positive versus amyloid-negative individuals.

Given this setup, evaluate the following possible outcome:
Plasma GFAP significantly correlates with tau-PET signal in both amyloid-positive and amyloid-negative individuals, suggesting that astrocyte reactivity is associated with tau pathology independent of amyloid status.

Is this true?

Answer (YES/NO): NO